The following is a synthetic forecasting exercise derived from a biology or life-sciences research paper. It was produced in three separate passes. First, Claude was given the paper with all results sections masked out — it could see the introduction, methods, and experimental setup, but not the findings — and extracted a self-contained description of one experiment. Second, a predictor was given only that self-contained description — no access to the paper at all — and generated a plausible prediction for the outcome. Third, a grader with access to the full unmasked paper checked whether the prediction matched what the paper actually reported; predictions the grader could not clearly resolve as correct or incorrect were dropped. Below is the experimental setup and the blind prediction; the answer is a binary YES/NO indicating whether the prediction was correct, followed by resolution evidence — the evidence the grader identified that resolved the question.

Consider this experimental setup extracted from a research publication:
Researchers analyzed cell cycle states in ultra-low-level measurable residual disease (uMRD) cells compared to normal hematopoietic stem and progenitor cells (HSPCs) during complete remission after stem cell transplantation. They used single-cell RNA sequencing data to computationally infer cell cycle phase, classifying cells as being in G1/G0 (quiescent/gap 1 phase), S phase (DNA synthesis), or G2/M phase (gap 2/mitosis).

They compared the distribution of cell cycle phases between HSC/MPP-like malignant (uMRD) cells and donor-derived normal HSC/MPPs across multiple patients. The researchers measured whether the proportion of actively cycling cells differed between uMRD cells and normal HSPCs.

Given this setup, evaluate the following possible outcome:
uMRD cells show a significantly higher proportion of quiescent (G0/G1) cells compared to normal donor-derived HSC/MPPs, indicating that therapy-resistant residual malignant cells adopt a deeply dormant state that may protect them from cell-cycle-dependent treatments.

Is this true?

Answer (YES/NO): YES